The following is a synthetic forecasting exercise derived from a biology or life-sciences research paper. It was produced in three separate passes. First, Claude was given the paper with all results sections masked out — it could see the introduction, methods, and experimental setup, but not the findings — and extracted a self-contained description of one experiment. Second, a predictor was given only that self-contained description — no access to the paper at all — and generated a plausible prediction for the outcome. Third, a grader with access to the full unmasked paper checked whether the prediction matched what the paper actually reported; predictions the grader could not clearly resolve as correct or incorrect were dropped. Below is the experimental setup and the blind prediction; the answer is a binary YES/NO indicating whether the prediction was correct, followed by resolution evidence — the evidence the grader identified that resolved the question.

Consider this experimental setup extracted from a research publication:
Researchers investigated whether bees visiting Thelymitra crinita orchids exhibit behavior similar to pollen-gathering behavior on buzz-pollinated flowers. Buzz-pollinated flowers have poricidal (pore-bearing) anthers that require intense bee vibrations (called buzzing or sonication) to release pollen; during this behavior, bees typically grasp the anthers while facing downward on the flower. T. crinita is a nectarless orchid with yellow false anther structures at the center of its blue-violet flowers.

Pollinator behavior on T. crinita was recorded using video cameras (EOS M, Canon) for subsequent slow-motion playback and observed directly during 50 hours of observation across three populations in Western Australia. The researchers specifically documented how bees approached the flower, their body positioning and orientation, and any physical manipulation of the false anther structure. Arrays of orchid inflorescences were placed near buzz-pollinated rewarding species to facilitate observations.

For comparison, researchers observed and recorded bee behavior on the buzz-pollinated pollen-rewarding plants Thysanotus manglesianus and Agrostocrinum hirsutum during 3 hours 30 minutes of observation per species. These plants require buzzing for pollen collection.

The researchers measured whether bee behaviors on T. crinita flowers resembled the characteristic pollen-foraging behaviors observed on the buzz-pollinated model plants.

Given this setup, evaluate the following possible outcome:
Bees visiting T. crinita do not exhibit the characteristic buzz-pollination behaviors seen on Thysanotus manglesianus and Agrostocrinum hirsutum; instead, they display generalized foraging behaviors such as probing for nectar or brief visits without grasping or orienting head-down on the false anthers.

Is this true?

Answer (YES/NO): NO